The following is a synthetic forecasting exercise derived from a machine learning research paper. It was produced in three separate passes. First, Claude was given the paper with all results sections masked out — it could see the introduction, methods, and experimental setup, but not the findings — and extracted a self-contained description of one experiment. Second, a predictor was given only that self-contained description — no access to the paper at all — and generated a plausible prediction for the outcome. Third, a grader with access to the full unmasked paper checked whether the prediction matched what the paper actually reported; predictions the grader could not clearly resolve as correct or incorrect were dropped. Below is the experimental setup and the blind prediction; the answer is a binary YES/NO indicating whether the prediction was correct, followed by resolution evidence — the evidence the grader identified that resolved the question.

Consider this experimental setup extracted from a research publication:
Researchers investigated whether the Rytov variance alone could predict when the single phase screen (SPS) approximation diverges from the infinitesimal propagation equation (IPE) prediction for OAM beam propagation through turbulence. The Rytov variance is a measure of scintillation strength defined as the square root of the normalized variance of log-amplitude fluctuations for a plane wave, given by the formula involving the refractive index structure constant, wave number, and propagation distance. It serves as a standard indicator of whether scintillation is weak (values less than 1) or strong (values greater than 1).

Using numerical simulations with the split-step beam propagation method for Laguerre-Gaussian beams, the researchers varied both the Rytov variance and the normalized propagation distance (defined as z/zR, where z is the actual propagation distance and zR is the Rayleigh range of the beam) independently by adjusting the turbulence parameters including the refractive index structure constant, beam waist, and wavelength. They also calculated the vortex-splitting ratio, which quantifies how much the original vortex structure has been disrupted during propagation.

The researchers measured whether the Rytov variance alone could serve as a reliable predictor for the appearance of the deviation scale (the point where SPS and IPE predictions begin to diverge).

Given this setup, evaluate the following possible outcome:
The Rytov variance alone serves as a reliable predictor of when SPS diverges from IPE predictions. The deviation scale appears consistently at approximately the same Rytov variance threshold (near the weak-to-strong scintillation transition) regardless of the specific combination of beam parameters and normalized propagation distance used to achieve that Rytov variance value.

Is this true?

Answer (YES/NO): NO